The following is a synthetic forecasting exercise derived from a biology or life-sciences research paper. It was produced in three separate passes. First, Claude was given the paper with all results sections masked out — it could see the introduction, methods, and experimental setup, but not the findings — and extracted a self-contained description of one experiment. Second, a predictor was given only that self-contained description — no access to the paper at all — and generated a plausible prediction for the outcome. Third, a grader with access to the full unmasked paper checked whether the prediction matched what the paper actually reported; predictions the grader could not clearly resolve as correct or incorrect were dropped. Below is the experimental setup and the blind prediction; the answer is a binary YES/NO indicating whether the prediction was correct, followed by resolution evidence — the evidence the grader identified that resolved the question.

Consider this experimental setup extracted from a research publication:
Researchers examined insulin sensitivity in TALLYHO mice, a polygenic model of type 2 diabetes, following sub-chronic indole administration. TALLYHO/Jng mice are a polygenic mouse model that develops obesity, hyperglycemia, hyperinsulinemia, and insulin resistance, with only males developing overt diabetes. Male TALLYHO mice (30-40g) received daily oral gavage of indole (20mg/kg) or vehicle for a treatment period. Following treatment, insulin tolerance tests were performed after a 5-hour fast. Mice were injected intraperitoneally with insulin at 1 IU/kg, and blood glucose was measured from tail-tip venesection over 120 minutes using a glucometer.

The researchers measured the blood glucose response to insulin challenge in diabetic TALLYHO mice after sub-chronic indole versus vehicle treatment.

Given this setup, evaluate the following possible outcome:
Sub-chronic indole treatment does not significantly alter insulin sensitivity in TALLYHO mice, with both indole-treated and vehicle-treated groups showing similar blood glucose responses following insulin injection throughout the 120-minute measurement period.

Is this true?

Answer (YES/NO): NO